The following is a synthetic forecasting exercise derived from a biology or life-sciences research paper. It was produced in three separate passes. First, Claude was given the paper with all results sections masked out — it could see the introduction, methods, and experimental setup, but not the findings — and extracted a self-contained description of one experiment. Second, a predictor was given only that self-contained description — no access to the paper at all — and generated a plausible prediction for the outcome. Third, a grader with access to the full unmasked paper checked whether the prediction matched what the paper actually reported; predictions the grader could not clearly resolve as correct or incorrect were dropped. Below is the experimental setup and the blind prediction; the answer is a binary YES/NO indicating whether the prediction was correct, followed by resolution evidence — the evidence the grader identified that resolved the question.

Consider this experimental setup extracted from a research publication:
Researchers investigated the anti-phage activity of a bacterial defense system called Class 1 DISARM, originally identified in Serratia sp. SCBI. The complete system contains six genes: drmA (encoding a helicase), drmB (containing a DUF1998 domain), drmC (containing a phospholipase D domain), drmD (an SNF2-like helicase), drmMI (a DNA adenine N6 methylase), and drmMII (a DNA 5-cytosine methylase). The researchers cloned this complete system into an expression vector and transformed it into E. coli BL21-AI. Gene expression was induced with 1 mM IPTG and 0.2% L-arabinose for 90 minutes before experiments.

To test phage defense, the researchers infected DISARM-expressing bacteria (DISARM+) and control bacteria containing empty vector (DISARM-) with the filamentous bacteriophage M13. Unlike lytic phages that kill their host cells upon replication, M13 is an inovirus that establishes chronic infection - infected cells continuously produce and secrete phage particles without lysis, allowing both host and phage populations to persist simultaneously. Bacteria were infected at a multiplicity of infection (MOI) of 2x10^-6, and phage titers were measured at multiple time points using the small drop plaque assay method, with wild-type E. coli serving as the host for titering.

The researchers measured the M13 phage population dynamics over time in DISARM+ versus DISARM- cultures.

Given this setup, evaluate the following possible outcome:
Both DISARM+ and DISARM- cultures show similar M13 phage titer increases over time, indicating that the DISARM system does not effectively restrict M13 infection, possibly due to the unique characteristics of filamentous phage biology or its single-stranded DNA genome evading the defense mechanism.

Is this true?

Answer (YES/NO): NO